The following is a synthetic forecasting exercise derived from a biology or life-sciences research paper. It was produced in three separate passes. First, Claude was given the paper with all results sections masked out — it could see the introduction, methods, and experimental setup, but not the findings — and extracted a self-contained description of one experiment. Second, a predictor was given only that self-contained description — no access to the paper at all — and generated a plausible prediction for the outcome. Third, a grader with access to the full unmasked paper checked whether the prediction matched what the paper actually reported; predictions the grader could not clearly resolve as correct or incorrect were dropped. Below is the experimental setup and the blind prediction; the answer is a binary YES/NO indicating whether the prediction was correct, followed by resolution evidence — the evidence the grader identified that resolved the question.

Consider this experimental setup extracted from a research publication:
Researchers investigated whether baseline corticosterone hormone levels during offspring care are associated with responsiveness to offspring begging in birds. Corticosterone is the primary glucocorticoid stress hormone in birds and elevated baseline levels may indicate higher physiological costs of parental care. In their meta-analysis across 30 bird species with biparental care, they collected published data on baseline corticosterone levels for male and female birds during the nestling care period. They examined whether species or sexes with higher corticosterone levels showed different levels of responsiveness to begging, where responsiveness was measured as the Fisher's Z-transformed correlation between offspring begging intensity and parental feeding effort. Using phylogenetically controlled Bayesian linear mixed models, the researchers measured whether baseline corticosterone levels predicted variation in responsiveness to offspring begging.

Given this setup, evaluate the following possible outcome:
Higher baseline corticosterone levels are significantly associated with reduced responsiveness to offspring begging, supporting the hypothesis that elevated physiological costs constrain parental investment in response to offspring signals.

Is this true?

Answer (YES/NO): NO